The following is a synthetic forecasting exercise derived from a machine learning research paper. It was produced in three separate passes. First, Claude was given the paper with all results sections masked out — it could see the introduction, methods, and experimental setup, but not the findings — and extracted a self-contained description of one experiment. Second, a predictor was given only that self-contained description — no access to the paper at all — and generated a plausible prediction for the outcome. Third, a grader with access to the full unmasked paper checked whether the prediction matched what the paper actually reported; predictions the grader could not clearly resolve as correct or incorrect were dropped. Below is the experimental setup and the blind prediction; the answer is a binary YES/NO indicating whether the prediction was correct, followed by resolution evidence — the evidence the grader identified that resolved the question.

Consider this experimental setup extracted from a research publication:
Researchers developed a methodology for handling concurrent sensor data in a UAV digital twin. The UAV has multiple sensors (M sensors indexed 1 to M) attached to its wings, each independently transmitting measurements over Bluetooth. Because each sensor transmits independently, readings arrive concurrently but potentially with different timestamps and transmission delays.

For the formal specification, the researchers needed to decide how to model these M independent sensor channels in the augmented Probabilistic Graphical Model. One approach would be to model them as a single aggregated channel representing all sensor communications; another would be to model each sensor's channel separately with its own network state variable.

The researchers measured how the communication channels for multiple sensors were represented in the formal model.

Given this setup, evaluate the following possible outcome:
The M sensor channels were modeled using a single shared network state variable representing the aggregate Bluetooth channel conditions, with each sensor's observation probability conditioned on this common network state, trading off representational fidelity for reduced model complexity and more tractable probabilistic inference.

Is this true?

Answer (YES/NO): NO